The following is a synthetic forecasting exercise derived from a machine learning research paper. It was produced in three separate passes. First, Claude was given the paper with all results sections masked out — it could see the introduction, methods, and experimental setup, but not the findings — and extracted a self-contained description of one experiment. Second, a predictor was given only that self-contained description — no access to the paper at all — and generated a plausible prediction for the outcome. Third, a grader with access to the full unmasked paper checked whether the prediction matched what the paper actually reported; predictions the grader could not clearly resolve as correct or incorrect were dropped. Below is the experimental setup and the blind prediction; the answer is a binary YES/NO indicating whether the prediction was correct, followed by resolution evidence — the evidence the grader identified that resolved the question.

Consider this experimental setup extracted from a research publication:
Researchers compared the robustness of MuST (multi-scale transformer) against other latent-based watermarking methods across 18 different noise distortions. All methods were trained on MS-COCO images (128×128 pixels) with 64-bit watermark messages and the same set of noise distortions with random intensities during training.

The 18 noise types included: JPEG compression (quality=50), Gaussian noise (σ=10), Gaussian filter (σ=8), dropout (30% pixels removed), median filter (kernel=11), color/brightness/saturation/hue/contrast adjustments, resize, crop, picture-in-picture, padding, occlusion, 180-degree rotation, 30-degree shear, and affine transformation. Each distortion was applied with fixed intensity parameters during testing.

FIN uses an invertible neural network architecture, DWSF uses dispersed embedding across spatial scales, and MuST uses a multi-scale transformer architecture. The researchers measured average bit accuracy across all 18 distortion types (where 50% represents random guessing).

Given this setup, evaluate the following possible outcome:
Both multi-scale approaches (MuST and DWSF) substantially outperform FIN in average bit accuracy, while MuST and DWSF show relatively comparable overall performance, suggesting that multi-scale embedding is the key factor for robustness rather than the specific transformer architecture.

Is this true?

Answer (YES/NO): NO